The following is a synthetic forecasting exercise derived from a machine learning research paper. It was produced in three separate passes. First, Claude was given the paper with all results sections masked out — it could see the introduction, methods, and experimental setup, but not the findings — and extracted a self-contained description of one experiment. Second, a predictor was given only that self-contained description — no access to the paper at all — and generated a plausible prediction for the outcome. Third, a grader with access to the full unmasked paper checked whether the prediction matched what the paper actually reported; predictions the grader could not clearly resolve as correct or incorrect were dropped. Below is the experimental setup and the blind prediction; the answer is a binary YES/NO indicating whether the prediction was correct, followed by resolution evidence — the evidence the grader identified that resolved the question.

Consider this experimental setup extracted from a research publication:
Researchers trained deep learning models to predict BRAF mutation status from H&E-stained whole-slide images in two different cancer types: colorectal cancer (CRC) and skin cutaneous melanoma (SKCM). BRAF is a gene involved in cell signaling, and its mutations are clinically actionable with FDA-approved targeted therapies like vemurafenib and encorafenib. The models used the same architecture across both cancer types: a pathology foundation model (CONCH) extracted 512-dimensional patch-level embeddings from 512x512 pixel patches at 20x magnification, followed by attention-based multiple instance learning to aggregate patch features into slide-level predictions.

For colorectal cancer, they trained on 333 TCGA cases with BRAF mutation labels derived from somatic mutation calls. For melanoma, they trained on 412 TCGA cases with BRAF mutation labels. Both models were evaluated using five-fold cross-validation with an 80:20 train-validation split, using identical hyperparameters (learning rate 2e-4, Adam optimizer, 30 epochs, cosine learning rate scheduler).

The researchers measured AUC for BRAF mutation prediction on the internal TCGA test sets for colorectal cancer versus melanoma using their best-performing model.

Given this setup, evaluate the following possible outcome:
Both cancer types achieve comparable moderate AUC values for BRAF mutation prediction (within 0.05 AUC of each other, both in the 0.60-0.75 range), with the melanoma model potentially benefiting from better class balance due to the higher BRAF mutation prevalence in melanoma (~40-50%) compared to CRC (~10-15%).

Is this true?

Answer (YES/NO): NO